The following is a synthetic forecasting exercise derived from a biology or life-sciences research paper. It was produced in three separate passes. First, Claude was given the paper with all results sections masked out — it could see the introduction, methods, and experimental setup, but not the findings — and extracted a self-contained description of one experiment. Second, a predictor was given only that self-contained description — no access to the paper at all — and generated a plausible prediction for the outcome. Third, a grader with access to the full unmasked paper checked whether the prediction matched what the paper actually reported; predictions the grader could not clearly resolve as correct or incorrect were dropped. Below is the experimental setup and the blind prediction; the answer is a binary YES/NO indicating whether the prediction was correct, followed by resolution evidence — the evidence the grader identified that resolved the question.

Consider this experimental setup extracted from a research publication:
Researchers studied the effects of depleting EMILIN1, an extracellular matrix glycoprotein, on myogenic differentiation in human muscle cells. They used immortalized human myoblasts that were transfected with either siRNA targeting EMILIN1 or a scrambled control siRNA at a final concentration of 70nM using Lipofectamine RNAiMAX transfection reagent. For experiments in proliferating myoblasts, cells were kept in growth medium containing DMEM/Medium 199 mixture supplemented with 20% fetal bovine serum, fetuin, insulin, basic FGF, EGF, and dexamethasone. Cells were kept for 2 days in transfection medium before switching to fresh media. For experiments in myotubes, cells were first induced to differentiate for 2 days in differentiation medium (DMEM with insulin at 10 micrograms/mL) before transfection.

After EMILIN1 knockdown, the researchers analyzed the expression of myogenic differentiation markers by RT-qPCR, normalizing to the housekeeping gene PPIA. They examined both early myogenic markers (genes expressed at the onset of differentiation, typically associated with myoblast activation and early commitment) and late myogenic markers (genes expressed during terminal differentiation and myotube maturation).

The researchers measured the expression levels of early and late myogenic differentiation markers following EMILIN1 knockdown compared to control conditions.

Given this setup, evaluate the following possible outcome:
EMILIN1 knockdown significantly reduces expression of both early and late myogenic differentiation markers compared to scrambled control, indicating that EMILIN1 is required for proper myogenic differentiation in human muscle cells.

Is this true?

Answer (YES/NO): NO